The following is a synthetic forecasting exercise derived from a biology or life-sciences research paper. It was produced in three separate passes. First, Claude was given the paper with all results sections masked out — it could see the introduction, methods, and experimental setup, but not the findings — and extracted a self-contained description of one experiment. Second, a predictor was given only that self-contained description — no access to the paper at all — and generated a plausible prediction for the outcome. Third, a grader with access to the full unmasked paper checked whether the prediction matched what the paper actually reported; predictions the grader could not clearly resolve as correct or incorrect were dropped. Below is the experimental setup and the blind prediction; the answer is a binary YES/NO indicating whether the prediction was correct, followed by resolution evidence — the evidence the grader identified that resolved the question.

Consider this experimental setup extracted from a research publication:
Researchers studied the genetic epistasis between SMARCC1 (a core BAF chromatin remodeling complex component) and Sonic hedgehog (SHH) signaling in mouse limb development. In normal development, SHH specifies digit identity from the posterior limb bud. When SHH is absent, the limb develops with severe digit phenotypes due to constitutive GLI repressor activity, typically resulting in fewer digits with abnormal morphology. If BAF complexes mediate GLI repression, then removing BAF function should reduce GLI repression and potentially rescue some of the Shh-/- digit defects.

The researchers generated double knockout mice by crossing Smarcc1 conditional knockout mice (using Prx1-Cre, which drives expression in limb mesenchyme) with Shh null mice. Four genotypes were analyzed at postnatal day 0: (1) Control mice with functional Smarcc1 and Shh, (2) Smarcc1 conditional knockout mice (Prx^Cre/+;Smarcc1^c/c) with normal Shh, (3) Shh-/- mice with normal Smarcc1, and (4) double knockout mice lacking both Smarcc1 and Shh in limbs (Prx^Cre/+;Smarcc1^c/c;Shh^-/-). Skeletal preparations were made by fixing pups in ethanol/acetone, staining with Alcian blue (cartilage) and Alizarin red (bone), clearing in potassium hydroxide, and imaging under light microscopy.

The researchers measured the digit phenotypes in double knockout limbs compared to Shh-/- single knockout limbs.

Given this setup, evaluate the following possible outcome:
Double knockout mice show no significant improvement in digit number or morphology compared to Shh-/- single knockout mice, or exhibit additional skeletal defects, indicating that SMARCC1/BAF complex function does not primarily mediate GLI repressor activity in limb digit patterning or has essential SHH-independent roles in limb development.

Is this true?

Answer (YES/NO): YES